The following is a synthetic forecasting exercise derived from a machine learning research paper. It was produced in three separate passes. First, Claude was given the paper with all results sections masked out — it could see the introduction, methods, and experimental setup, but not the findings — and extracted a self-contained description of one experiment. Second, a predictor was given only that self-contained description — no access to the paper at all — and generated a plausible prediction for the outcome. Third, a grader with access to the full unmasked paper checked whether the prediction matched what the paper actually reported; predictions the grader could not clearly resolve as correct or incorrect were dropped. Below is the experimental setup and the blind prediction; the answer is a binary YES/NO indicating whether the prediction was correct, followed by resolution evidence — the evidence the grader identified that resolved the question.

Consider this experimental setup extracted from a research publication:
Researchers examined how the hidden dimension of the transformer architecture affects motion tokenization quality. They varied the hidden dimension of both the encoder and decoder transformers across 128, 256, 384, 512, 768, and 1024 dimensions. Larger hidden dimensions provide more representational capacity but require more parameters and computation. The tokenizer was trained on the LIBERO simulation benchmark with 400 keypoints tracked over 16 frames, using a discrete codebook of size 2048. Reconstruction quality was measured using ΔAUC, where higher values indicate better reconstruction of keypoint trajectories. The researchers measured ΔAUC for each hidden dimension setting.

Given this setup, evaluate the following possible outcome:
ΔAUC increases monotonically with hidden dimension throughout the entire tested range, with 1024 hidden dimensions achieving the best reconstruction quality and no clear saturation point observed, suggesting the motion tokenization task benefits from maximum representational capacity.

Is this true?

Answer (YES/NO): NO